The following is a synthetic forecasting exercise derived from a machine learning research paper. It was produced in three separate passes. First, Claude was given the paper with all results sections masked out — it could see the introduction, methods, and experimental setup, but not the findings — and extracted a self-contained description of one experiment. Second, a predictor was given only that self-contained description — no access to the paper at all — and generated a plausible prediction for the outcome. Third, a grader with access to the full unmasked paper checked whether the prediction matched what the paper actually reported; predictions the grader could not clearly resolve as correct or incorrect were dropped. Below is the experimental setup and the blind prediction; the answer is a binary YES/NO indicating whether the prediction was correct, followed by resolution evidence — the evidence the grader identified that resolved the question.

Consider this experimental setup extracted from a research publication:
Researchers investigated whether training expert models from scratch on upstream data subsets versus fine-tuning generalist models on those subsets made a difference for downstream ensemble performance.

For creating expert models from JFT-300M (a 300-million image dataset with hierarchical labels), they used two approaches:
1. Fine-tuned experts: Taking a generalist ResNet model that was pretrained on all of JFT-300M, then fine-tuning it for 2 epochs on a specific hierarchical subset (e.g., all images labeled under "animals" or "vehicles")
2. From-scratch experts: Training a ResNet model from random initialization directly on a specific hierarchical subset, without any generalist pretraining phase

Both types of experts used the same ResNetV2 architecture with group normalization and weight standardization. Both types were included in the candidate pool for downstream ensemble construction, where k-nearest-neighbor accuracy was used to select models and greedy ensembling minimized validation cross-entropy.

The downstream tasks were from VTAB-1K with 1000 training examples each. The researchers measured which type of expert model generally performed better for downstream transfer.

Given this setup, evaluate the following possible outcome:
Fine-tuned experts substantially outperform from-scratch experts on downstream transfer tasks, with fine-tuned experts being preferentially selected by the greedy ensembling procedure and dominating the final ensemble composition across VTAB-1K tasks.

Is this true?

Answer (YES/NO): NO